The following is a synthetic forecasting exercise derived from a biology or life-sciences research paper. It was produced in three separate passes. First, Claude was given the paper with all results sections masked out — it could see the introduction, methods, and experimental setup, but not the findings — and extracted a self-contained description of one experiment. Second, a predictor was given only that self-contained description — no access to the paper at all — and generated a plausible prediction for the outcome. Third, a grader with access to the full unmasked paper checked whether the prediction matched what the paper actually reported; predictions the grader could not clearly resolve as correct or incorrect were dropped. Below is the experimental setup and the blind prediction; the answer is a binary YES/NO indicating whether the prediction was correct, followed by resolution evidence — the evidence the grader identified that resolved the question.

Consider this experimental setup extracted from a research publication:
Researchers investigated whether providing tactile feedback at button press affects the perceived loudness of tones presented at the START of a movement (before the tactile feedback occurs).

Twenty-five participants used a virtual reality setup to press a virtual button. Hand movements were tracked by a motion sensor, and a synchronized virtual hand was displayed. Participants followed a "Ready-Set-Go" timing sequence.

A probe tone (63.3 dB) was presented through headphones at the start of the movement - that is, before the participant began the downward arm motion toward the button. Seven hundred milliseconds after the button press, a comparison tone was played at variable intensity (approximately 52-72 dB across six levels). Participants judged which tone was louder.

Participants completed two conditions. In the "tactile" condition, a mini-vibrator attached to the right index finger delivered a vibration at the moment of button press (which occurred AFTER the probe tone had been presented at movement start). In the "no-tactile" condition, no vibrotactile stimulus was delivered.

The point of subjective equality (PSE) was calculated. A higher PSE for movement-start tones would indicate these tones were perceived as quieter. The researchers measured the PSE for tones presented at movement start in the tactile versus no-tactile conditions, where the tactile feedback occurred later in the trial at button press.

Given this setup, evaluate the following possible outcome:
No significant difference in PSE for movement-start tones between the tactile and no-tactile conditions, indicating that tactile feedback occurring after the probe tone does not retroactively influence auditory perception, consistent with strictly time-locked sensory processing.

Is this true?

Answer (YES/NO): YES